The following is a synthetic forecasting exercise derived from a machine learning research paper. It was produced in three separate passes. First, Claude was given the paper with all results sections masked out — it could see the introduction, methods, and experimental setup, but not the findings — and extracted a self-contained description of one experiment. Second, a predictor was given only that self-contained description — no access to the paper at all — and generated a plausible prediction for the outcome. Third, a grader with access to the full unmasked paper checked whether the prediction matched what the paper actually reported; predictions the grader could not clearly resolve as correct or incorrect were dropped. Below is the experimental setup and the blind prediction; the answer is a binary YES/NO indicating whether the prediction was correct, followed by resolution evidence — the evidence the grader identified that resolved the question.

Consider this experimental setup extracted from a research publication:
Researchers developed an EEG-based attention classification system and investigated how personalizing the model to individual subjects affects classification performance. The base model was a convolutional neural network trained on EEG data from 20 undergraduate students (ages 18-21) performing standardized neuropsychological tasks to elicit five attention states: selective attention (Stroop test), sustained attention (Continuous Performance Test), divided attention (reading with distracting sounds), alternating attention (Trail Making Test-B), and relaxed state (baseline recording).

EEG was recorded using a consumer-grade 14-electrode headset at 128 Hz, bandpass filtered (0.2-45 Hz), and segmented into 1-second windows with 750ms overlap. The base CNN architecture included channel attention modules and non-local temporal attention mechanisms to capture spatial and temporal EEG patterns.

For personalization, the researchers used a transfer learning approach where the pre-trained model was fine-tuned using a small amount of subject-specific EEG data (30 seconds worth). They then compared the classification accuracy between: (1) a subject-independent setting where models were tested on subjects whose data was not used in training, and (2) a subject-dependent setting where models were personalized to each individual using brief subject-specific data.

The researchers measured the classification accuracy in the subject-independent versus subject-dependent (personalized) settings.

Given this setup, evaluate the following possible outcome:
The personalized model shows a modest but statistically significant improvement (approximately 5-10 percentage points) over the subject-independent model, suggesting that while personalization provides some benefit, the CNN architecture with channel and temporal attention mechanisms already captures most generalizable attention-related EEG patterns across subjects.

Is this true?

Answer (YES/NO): NO